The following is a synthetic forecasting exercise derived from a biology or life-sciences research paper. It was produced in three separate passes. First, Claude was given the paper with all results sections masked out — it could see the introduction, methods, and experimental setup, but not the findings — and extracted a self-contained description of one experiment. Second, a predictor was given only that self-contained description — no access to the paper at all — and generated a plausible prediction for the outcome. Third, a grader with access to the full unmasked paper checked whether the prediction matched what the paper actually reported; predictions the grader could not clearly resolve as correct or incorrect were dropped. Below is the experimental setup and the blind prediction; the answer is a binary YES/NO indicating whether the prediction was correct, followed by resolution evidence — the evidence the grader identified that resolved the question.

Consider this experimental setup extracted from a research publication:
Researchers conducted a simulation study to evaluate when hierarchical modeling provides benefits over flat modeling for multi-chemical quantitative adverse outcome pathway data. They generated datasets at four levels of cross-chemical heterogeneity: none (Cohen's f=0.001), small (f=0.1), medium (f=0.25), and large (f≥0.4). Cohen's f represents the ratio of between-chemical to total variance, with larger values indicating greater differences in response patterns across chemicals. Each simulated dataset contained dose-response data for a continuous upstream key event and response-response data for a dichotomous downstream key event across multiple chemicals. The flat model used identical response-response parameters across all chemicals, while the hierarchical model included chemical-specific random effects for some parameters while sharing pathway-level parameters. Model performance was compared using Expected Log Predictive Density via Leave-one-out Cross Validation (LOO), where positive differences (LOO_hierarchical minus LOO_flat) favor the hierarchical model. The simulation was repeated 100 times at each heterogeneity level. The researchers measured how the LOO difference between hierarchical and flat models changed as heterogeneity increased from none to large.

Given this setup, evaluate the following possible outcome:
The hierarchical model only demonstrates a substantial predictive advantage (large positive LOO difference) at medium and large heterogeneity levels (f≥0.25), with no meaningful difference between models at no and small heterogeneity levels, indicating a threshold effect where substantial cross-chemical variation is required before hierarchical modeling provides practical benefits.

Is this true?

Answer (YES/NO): YES